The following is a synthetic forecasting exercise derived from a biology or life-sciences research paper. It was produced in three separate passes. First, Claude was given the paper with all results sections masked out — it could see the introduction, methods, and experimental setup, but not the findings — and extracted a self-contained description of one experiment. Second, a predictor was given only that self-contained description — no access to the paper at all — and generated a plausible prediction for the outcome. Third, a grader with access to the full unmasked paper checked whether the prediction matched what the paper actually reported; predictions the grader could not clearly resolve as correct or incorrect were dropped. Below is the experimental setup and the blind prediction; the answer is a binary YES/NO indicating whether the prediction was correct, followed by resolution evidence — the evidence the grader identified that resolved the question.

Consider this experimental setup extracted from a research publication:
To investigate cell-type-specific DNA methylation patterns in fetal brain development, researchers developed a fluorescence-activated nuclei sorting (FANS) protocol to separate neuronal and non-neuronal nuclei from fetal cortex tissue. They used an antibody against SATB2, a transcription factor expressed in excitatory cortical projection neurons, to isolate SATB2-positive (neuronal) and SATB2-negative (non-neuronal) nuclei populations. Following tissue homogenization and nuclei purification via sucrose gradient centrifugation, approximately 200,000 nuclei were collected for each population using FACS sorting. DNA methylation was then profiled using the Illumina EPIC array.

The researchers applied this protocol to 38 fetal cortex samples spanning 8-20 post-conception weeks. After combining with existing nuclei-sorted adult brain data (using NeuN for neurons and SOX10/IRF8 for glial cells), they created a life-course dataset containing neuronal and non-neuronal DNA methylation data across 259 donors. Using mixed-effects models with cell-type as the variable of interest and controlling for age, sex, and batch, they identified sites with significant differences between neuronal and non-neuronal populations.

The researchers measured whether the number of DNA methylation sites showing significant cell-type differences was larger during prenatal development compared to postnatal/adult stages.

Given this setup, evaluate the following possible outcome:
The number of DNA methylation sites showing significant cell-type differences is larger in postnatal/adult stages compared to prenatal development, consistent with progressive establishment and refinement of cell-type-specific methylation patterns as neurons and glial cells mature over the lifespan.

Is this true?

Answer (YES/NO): YES